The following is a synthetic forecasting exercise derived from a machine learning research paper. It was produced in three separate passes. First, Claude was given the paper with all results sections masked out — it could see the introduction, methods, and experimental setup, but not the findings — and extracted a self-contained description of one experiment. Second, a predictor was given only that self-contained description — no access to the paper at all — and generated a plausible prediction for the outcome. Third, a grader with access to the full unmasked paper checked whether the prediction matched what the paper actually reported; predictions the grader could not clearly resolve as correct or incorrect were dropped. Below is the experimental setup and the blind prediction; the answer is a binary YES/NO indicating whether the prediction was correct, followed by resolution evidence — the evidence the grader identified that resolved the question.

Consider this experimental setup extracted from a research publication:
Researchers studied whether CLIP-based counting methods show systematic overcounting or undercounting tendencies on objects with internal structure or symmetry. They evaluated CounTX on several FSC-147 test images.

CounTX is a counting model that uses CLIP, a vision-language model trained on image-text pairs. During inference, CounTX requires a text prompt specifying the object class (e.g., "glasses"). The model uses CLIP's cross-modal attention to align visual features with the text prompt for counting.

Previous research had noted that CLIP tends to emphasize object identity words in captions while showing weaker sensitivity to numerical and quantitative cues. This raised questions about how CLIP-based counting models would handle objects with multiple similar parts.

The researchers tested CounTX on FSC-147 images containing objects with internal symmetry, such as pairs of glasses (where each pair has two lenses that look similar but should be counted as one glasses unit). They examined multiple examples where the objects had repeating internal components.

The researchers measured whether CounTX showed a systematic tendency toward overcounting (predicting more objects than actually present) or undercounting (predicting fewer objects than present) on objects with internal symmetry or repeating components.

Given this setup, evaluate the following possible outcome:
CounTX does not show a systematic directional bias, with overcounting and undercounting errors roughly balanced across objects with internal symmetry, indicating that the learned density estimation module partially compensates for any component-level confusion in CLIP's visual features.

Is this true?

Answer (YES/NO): NO